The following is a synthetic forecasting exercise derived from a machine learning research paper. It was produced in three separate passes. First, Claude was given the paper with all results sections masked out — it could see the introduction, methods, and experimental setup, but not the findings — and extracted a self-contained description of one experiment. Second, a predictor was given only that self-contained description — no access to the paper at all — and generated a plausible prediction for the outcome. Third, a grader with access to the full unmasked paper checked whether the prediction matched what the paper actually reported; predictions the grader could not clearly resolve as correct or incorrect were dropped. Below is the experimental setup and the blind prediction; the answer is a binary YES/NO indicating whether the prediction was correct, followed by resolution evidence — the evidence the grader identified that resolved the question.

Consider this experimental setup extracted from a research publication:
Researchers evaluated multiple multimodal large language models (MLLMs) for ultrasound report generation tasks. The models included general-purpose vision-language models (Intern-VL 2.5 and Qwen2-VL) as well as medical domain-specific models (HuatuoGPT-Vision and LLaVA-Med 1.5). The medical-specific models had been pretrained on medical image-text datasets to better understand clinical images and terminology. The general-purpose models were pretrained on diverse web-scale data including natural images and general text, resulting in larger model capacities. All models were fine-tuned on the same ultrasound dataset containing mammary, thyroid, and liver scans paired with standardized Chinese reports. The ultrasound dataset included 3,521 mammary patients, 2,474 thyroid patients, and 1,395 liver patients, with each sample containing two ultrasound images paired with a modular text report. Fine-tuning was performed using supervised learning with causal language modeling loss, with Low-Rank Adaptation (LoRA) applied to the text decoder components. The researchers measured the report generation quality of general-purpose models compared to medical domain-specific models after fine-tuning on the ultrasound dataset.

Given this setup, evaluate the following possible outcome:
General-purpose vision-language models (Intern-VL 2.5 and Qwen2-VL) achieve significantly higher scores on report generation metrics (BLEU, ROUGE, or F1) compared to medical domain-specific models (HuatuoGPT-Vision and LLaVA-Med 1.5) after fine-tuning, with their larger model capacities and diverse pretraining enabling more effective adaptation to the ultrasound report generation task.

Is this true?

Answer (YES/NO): NO